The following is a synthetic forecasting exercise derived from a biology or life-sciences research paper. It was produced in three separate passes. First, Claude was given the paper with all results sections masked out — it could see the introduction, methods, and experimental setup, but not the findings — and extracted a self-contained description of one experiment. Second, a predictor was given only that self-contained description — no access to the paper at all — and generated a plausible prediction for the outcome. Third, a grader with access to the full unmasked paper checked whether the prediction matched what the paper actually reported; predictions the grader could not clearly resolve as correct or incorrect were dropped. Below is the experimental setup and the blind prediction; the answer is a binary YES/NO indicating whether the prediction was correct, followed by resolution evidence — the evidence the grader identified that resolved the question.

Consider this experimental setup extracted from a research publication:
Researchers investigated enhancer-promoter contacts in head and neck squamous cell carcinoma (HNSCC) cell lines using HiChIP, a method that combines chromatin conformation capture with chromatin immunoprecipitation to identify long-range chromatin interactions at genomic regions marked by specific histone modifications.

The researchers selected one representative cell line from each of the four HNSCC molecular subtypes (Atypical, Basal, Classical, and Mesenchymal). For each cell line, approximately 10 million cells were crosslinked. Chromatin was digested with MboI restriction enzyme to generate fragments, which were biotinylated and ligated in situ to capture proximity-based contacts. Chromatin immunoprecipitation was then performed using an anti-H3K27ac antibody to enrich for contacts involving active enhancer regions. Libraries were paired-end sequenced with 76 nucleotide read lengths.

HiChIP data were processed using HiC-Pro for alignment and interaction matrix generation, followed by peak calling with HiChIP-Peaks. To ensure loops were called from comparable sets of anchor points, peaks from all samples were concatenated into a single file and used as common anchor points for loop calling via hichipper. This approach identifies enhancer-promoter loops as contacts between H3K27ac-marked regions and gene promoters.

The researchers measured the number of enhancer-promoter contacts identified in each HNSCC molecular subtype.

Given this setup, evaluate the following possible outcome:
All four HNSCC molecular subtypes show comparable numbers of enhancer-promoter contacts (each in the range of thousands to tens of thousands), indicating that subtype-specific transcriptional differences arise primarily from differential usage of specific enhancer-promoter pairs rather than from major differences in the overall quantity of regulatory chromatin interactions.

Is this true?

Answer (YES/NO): NO